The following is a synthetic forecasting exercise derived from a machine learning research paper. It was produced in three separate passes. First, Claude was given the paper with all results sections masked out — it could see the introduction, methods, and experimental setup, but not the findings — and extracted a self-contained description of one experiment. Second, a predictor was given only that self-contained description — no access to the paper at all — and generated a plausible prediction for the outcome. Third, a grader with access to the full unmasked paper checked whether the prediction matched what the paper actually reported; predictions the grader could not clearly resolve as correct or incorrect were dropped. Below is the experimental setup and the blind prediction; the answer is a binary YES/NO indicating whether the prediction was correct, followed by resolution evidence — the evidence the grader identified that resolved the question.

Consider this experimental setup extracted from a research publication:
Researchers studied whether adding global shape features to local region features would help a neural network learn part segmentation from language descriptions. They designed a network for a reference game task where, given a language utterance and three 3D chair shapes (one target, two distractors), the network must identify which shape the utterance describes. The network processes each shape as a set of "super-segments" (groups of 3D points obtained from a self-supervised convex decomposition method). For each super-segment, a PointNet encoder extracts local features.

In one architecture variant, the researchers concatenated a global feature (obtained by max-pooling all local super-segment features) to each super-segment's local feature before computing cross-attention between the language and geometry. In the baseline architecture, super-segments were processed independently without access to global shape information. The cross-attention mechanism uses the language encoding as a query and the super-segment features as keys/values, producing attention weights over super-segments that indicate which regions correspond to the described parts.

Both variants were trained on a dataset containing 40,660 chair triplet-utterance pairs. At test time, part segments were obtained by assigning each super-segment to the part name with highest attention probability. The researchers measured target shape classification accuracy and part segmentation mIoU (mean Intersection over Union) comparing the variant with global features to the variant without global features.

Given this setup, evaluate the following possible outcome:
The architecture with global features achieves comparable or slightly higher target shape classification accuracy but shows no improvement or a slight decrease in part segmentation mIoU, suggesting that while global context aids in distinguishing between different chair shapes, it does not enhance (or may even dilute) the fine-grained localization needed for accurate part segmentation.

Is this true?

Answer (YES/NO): NO